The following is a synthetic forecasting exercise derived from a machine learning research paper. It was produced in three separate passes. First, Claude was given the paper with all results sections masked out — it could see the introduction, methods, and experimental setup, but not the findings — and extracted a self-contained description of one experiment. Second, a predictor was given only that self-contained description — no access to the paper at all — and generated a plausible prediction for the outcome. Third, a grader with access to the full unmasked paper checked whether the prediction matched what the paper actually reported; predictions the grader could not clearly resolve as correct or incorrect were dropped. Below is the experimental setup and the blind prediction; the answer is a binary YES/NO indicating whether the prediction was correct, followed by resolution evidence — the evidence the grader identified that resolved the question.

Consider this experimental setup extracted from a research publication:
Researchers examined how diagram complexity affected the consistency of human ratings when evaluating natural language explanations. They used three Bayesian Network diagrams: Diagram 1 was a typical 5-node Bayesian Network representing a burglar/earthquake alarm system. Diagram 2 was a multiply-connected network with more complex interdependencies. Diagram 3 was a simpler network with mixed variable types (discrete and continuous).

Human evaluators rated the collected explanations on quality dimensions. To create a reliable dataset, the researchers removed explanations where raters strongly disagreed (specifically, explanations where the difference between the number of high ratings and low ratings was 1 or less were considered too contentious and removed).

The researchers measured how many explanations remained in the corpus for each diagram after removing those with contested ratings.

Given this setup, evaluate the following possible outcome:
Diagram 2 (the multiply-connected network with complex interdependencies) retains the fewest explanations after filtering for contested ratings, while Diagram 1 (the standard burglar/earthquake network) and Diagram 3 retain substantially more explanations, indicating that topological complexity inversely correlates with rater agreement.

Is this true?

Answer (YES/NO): YES